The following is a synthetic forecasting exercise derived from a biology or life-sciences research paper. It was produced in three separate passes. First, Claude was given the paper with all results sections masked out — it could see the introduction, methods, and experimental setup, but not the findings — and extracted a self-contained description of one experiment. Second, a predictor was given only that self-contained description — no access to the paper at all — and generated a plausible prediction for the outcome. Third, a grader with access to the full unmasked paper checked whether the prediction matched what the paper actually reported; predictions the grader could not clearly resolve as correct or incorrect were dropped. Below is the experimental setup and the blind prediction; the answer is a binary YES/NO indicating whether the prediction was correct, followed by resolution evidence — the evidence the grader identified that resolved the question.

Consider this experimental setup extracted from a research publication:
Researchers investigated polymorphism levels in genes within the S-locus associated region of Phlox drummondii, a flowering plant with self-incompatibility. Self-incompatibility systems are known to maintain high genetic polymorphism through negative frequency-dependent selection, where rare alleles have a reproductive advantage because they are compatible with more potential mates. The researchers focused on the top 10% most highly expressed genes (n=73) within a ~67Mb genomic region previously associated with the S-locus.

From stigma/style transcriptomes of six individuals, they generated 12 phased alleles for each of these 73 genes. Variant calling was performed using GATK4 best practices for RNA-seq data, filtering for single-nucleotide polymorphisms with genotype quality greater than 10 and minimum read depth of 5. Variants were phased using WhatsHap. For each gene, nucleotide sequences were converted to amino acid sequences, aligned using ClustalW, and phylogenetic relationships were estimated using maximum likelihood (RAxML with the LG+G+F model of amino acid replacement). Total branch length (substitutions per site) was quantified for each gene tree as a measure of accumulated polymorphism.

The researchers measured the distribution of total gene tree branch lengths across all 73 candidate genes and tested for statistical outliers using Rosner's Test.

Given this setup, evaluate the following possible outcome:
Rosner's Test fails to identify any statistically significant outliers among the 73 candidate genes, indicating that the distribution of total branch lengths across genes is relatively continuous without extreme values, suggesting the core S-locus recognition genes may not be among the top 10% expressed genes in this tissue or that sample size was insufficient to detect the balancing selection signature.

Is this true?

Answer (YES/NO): NO